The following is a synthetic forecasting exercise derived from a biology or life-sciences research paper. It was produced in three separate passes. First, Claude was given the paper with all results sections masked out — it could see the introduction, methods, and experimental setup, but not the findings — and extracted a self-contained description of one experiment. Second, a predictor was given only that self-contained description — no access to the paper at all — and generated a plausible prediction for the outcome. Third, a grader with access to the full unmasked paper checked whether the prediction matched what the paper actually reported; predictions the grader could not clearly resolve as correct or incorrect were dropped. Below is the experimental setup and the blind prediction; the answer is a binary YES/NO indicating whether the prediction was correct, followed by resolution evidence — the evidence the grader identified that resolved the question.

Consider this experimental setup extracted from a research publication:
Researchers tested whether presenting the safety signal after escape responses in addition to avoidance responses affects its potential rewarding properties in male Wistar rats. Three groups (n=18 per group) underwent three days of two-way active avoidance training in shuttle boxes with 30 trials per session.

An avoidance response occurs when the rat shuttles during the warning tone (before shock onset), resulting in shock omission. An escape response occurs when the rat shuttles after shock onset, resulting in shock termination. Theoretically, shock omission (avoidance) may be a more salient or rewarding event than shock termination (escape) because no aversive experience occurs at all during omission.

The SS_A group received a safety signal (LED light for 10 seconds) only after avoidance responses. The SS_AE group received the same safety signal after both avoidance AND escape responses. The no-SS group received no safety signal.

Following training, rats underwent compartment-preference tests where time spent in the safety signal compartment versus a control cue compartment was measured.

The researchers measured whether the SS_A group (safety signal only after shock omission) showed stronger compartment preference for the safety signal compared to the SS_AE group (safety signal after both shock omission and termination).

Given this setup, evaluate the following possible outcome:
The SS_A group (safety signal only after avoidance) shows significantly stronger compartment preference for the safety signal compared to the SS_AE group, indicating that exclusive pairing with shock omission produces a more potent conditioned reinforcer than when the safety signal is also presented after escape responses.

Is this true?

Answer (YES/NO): NO